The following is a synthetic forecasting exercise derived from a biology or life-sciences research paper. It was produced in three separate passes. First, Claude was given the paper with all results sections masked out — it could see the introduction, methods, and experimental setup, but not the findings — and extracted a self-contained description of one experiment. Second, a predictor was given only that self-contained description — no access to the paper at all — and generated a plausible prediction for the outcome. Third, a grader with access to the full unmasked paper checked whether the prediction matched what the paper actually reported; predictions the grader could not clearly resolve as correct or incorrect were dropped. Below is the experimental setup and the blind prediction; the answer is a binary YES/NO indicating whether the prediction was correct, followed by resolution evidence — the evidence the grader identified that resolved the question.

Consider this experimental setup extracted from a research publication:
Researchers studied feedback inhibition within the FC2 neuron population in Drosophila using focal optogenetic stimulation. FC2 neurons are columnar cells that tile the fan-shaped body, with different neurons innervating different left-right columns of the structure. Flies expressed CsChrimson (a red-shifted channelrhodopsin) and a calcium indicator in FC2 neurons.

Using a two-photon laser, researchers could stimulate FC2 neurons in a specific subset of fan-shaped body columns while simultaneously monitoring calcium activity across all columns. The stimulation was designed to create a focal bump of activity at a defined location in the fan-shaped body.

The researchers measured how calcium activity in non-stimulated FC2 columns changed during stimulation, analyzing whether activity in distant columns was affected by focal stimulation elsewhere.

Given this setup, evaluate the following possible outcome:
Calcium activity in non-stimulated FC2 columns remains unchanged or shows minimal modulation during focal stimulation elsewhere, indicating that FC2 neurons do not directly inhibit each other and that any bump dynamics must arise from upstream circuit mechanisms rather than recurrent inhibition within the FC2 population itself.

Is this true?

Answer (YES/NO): NO